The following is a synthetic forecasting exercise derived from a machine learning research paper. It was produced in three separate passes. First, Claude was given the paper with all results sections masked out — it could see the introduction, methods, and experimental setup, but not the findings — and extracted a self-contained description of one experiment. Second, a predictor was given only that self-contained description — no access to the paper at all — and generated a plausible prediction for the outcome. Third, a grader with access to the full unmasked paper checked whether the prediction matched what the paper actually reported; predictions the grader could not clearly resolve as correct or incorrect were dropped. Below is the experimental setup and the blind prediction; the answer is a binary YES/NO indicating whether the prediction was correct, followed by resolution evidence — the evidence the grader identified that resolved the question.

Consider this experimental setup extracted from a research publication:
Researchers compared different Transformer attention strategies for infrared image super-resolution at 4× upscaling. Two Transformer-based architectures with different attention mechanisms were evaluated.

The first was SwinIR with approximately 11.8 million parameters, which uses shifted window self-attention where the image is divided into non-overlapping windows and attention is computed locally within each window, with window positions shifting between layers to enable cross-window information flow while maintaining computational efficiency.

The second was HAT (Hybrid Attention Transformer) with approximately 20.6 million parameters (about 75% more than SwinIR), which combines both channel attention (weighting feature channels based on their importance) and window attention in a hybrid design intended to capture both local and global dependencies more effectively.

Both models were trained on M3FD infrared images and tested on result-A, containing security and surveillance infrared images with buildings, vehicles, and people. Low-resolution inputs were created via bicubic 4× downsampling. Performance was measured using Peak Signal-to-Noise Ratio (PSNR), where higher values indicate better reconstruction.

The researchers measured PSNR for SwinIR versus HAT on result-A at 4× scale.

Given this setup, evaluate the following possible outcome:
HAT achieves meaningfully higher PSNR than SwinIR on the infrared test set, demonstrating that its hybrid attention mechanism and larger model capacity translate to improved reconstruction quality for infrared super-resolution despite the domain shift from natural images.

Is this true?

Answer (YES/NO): NO